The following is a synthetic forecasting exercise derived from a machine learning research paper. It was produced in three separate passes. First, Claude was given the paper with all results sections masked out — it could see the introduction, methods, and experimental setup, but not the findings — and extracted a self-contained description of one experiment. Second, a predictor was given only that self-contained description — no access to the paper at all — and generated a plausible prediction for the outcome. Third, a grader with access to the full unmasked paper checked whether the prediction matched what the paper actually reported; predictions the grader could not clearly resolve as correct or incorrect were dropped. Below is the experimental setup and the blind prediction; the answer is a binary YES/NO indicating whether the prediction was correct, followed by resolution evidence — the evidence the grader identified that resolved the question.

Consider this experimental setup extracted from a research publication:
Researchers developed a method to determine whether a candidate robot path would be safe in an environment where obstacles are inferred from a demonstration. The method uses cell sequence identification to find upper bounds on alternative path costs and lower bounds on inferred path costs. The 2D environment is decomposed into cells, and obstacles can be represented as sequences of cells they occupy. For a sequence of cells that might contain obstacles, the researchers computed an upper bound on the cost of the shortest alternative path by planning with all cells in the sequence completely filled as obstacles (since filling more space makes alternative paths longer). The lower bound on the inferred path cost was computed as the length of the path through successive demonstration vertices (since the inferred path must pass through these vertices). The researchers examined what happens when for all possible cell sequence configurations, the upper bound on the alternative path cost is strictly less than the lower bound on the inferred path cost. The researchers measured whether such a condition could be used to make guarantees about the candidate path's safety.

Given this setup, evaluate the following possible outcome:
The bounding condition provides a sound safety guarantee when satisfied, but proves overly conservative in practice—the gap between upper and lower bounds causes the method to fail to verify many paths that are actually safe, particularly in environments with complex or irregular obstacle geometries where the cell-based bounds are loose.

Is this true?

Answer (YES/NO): NO